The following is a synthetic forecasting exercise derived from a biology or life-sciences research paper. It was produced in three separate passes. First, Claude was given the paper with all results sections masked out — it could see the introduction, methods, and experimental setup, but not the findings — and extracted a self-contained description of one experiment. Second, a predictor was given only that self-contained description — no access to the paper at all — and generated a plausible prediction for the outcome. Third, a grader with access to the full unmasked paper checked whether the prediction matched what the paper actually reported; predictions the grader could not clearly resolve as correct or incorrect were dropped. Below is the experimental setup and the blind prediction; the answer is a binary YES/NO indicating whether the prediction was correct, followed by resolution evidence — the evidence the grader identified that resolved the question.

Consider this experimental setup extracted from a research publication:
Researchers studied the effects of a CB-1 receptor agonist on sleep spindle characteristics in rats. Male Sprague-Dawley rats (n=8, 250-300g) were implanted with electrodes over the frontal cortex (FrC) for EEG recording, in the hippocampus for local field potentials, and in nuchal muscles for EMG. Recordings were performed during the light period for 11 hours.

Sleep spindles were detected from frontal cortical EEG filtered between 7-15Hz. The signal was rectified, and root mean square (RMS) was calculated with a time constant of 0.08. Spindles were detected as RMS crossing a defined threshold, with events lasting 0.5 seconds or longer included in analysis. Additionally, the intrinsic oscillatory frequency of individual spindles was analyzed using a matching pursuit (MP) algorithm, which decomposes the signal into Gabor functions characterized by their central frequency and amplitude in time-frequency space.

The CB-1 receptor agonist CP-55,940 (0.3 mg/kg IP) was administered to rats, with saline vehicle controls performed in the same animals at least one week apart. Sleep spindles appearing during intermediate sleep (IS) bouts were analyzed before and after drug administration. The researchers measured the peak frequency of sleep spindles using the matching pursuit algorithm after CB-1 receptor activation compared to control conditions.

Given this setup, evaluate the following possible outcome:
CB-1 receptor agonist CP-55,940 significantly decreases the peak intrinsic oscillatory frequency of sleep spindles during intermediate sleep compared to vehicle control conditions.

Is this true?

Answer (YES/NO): YES